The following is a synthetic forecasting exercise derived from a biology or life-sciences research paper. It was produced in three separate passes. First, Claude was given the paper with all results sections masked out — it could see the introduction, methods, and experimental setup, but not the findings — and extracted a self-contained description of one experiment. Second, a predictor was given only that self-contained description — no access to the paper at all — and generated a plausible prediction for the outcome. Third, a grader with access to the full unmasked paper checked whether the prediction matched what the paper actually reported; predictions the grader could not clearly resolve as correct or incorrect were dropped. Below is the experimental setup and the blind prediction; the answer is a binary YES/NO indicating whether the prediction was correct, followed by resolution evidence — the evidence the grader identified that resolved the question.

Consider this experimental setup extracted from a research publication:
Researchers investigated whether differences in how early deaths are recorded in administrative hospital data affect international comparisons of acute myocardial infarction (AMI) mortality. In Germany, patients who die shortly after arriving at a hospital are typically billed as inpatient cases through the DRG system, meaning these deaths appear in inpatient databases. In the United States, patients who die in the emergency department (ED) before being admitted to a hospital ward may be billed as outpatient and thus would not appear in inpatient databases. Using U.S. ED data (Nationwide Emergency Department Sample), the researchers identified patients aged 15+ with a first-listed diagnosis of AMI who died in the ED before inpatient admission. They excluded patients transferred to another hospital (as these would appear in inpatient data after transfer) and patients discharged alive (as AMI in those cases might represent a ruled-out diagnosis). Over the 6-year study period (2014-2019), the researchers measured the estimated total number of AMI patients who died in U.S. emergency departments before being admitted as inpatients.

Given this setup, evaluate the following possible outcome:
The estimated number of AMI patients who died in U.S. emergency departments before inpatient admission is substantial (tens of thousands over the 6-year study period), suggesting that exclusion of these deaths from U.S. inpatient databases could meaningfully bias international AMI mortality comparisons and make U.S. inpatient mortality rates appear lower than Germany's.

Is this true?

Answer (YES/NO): YES